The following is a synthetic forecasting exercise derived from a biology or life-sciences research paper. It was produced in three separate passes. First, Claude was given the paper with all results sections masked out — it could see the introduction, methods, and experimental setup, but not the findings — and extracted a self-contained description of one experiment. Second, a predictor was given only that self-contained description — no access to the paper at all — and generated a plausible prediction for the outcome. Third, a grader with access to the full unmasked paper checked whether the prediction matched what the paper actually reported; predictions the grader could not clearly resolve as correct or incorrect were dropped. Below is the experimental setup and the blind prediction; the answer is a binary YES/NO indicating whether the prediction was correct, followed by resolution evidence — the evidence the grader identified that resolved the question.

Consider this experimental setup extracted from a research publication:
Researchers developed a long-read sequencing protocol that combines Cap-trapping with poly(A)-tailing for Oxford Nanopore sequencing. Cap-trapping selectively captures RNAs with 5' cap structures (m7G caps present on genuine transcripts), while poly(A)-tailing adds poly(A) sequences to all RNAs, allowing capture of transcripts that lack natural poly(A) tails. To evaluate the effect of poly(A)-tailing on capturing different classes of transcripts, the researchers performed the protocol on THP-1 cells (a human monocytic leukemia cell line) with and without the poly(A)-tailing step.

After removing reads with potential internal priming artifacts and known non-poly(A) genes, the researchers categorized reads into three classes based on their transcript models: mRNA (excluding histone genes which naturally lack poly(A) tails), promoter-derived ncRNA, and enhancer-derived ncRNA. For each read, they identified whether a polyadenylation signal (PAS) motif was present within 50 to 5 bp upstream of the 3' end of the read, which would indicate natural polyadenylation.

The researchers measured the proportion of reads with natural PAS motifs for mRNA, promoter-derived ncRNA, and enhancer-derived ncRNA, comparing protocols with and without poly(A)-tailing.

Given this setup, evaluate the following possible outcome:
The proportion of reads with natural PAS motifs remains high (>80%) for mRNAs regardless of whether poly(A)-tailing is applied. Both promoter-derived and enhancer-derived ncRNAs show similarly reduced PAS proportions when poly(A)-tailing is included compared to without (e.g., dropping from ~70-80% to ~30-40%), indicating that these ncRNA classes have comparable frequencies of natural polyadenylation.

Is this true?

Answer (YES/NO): NO